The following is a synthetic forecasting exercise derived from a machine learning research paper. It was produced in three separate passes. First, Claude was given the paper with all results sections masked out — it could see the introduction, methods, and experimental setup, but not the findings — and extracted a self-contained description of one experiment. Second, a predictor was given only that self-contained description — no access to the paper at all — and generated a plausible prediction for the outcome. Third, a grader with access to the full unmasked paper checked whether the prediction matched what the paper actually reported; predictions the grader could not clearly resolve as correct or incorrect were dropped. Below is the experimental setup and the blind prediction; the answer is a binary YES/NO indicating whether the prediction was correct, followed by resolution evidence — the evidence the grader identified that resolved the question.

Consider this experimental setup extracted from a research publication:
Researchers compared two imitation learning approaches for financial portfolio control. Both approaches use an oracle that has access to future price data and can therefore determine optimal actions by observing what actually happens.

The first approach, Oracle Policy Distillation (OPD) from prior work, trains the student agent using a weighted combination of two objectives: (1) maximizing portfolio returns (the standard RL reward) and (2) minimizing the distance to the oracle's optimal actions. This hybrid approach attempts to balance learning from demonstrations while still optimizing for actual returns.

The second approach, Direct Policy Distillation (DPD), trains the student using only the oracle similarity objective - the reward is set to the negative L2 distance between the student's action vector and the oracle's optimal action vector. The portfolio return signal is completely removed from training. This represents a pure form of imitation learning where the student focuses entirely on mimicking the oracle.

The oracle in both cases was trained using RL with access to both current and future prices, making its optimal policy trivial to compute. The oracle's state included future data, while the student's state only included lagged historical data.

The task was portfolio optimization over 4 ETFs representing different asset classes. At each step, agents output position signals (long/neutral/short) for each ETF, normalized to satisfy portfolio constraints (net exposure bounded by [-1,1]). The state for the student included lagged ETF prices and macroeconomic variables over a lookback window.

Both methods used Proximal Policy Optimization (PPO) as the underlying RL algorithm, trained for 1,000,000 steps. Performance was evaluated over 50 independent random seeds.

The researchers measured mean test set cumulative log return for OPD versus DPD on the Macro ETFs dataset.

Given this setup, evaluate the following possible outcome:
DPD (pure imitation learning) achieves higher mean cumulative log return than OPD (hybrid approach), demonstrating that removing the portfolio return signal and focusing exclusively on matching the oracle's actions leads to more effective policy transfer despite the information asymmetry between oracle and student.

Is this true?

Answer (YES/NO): NO